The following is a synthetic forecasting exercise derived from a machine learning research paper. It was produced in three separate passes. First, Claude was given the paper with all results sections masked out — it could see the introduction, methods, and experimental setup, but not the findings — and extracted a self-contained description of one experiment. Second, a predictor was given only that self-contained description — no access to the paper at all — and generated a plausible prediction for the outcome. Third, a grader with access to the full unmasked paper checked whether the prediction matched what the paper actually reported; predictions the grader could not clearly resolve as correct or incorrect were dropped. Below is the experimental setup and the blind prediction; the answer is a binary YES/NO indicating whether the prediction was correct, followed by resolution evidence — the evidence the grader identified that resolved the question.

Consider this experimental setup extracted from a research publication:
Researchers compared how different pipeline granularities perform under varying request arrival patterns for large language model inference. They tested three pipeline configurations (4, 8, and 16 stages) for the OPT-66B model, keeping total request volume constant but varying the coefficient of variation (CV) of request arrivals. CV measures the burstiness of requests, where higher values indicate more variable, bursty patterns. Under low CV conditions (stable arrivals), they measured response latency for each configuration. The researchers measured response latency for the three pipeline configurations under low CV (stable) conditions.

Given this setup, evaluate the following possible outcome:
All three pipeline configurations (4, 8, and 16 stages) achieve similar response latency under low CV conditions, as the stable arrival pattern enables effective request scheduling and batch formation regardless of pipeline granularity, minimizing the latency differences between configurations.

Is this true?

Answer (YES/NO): NO